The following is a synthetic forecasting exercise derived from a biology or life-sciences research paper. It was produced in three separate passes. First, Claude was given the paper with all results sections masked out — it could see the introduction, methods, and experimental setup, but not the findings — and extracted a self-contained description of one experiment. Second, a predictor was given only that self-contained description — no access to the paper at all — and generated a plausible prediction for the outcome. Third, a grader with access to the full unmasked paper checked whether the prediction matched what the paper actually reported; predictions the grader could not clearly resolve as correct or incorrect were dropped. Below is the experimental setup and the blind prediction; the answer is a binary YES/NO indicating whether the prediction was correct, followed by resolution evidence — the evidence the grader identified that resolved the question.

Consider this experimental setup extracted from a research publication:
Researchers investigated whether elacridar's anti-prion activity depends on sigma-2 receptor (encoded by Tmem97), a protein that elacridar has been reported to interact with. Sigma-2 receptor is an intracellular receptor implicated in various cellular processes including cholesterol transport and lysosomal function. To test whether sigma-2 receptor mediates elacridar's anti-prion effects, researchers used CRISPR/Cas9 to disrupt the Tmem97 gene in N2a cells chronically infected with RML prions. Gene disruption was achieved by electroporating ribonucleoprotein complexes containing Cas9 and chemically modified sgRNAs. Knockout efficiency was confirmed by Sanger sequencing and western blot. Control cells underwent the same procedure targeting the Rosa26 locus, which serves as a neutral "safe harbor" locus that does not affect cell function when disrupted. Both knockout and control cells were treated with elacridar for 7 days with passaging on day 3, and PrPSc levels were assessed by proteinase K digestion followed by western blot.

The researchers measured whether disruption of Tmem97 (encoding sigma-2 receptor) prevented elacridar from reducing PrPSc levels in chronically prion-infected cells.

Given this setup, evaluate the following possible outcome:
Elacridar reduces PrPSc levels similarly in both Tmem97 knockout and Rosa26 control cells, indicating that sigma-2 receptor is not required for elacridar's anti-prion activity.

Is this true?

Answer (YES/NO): YES